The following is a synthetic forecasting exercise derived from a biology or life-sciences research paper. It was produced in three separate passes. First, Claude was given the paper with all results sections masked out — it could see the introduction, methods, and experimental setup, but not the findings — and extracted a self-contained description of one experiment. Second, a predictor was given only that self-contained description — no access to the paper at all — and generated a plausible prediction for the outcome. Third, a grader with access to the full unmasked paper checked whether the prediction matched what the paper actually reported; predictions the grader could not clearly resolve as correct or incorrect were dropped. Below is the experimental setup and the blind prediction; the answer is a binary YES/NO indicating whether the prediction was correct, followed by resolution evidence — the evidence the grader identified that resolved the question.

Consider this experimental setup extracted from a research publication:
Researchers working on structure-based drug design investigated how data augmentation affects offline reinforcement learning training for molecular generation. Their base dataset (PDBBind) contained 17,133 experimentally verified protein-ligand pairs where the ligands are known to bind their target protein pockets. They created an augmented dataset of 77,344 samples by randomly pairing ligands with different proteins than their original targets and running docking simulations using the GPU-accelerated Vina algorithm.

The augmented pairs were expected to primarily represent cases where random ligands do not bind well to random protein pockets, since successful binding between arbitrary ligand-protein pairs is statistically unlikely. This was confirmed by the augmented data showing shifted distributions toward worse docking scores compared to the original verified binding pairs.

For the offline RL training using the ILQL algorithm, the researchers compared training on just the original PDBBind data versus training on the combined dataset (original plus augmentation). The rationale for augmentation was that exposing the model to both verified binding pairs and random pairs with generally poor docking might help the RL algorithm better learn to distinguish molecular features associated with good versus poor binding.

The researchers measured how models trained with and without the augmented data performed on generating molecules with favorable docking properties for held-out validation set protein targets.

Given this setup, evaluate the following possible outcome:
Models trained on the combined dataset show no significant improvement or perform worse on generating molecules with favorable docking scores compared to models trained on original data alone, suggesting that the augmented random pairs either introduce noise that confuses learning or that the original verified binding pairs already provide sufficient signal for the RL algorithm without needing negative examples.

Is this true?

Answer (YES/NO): YES